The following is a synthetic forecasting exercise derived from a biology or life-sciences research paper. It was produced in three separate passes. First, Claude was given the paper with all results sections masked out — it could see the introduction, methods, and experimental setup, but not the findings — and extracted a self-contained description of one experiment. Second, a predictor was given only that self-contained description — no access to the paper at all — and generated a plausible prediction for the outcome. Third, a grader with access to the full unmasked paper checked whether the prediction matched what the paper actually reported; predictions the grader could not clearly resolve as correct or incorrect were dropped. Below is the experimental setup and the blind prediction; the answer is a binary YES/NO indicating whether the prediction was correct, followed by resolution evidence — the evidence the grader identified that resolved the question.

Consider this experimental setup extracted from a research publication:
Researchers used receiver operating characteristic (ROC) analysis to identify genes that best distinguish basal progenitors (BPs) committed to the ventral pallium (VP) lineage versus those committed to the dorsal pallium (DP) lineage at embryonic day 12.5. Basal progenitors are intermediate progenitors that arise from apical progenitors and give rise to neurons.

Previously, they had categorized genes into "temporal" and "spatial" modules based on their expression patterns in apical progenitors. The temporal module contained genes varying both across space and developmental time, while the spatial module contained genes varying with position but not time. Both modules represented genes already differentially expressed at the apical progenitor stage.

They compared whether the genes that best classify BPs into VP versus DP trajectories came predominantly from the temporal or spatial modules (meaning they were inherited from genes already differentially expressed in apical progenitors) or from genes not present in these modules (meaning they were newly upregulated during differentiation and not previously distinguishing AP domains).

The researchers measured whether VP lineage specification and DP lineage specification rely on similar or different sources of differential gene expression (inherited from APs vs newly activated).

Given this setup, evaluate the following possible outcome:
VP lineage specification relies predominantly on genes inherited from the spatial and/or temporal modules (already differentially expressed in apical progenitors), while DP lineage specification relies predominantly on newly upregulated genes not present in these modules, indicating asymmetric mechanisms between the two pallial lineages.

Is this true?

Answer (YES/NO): YES